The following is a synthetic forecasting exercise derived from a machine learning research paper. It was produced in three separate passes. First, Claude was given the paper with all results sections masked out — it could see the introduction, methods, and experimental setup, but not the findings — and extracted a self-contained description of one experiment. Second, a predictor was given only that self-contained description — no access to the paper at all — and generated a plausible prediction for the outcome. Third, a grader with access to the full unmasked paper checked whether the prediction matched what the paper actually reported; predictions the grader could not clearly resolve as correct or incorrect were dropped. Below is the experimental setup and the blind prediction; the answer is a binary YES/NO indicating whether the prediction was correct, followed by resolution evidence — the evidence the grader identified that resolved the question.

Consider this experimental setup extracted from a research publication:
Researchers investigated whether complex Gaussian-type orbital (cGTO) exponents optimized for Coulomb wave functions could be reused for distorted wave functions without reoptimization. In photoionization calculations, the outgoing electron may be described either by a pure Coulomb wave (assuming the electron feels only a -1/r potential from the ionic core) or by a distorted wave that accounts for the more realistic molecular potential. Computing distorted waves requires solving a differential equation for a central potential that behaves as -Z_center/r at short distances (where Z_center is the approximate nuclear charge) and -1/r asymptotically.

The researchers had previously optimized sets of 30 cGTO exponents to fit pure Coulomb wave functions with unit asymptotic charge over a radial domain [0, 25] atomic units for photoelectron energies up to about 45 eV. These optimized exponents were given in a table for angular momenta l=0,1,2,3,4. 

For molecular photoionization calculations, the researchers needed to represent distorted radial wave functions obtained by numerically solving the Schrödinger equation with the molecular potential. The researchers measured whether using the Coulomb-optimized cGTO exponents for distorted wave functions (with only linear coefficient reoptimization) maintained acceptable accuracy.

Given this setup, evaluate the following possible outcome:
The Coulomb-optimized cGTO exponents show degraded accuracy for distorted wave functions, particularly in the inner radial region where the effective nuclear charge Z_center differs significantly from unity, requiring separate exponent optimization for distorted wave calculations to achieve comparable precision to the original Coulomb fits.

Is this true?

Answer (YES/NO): NO